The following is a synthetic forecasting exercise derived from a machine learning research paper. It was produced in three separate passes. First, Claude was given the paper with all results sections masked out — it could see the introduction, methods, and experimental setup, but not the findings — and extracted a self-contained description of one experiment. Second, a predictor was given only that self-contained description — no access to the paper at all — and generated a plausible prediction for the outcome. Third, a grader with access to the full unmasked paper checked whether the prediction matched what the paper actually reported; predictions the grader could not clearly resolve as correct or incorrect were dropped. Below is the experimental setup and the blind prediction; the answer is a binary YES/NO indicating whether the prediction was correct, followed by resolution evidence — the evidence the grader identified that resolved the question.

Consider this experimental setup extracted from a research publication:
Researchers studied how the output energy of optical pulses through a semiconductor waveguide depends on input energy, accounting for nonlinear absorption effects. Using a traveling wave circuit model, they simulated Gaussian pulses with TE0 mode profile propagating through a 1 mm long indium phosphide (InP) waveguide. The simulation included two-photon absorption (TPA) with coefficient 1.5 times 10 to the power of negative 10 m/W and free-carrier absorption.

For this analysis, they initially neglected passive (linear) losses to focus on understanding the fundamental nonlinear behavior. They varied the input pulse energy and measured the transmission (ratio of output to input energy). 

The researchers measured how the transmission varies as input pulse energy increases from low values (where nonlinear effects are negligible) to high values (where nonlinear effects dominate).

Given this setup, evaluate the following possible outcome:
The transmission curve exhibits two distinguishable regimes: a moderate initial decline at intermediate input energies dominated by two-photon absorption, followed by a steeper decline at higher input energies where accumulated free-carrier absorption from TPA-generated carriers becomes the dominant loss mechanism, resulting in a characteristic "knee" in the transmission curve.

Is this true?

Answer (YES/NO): NO